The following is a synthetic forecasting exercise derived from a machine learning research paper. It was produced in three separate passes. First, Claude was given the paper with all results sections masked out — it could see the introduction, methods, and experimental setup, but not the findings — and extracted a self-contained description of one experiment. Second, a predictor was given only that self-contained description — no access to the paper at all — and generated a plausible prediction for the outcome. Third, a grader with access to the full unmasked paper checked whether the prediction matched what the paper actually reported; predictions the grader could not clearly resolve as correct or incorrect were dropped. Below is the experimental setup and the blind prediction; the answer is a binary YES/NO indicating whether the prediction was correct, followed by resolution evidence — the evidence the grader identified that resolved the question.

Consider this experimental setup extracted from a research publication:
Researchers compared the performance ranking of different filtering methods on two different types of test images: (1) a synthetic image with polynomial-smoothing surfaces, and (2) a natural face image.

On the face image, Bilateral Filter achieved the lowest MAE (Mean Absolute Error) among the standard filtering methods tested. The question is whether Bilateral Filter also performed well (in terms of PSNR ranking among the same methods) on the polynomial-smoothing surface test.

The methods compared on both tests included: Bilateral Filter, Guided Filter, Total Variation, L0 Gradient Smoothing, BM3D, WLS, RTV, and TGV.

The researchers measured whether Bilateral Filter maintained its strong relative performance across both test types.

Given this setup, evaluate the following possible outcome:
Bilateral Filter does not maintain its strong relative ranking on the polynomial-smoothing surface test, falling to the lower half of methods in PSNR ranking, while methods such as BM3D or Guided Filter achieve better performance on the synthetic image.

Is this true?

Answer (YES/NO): NO